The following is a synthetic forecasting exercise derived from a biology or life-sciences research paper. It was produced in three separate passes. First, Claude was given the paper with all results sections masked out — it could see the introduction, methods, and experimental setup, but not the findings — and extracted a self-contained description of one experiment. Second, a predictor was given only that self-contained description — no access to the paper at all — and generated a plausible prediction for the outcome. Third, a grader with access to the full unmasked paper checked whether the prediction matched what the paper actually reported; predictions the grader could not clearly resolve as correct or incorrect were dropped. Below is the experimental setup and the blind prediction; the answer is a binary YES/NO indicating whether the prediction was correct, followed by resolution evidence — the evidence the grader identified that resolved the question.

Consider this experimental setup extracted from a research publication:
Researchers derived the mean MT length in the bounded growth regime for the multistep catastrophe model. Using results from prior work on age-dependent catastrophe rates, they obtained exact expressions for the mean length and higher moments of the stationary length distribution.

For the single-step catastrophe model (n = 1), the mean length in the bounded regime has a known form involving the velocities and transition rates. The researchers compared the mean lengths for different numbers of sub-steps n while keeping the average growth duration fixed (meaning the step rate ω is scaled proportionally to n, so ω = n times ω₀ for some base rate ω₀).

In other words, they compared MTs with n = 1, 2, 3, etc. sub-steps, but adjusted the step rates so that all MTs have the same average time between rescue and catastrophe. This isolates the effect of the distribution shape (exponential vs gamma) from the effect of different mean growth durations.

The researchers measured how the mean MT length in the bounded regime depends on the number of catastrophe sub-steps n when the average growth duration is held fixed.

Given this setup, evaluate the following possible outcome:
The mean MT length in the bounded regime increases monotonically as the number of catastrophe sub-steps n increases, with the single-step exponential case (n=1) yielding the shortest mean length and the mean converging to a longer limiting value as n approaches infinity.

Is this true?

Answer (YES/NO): NO